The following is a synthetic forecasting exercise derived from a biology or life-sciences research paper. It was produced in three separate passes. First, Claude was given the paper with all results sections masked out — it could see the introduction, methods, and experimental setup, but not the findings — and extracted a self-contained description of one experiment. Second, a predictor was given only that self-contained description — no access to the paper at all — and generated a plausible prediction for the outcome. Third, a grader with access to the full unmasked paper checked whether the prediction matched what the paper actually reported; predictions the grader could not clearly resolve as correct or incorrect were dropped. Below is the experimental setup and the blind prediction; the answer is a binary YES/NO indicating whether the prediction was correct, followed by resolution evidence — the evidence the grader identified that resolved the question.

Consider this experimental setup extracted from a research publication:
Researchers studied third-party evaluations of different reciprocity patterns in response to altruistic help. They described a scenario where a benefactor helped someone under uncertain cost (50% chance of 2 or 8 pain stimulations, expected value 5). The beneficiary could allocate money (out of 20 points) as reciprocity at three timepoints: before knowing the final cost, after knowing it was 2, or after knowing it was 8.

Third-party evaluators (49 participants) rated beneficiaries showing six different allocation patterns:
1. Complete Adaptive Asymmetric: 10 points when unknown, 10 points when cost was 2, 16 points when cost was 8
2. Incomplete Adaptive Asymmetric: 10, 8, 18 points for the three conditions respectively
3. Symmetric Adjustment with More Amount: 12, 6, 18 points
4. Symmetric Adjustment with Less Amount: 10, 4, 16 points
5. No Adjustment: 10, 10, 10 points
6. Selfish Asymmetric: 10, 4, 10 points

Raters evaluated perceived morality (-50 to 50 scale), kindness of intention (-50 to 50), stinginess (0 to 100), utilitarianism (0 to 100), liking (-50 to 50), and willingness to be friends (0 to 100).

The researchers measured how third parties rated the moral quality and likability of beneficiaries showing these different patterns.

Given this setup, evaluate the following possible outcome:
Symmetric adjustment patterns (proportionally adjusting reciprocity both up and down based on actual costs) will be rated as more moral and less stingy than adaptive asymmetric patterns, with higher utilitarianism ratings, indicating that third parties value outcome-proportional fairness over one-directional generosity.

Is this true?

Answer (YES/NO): NO